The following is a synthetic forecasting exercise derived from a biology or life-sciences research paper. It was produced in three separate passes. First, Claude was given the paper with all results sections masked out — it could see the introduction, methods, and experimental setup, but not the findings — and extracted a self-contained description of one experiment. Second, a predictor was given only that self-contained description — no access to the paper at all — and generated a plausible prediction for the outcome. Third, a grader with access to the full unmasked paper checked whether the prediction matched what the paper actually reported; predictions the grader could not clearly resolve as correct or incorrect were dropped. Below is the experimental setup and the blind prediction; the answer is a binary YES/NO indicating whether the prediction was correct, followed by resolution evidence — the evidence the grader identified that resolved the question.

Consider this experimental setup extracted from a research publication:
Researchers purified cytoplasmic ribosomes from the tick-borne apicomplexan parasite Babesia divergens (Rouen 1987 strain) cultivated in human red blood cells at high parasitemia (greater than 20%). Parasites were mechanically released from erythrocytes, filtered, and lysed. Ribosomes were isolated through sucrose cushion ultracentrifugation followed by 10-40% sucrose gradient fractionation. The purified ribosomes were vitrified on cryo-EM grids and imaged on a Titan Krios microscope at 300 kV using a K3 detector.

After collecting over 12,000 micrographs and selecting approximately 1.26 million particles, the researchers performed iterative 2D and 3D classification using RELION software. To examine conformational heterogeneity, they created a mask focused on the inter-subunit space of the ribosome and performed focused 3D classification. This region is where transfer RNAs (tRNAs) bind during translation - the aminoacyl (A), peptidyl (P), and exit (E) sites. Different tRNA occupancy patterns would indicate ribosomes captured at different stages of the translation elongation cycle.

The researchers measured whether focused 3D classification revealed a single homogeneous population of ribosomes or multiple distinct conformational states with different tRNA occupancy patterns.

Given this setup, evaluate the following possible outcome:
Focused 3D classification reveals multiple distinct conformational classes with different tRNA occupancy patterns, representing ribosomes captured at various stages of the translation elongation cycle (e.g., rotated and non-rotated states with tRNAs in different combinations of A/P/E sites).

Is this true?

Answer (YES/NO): YES